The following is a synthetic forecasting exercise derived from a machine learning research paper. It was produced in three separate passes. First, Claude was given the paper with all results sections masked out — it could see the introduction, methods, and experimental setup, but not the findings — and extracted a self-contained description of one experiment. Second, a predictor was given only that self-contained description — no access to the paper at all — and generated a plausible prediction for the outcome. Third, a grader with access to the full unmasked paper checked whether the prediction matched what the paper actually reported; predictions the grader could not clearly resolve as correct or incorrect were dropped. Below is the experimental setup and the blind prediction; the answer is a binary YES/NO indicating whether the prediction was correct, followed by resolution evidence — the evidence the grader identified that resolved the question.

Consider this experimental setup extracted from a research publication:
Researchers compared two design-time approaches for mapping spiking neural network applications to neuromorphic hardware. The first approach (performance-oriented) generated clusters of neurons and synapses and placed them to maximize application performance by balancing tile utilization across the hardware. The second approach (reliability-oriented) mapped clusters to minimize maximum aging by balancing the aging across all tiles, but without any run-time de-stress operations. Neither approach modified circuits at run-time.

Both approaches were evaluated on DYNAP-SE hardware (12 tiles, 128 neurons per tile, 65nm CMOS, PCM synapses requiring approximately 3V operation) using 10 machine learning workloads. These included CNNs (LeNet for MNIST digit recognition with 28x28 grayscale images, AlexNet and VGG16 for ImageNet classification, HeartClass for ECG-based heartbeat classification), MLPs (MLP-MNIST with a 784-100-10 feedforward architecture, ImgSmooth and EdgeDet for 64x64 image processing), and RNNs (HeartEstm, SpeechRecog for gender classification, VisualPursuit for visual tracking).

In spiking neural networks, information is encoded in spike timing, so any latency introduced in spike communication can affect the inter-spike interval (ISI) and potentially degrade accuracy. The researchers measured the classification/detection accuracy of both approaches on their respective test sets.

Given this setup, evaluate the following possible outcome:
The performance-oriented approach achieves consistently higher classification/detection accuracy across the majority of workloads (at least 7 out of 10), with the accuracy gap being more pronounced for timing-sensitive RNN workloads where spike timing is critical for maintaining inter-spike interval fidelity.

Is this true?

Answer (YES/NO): NO